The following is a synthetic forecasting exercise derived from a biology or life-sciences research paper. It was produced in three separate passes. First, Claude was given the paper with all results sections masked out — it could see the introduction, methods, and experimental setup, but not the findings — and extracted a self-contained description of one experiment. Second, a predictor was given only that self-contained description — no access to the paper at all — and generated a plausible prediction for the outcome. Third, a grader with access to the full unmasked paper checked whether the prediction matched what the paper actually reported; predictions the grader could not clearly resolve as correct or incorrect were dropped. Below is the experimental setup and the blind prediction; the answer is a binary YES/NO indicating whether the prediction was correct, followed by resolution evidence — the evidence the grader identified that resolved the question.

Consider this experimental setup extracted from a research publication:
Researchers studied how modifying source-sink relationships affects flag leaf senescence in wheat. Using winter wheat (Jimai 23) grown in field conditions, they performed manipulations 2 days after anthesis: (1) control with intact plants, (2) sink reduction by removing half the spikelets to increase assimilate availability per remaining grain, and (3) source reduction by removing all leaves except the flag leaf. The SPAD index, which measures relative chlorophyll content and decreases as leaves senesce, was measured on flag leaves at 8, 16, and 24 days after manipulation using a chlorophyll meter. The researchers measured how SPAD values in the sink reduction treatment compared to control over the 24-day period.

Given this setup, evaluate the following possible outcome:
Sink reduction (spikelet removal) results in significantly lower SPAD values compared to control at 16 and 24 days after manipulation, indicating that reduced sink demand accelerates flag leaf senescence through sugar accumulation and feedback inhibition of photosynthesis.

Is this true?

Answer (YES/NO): NO